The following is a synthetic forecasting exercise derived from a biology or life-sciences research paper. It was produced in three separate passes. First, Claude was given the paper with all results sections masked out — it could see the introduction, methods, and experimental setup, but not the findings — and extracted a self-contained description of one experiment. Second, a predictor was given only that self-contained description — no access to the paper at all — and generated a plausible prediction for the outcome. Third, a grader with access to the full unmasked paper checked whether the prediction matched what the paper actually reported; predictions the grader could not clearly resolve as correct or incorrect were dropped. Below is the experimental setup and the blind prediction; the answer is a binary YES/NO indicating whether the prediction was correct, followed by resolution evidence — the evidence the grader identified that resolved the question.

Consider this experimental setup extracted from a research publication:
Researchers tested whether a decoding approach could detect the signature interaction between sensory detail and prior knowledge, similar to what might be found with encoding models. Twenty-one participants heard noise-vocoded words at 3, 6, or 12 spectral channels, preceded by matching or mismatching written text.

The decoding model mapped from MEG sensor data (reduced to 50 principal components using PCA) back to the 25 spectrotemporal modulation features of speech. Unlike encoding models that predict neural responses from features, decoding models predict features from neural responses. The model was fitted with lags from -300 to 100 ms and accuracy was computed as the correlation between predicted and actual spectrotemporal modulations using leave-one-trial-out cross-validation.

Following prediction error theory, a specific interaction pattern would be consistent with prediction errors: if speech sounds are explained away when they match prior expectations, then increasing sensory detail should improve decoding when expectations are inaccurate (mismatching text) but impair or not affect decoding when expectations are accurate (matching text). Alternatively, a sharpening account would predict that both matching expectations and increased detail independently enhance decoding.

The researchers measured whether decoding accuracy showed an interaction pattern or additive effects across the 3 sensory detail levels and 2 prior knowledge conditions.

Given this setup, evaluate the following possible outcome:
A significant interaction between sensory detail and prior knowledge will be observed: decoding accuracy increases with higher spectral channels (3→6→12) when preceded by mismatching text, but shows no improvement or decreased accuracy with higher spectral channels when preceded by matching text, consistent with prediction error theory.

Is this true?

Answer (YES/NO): YES